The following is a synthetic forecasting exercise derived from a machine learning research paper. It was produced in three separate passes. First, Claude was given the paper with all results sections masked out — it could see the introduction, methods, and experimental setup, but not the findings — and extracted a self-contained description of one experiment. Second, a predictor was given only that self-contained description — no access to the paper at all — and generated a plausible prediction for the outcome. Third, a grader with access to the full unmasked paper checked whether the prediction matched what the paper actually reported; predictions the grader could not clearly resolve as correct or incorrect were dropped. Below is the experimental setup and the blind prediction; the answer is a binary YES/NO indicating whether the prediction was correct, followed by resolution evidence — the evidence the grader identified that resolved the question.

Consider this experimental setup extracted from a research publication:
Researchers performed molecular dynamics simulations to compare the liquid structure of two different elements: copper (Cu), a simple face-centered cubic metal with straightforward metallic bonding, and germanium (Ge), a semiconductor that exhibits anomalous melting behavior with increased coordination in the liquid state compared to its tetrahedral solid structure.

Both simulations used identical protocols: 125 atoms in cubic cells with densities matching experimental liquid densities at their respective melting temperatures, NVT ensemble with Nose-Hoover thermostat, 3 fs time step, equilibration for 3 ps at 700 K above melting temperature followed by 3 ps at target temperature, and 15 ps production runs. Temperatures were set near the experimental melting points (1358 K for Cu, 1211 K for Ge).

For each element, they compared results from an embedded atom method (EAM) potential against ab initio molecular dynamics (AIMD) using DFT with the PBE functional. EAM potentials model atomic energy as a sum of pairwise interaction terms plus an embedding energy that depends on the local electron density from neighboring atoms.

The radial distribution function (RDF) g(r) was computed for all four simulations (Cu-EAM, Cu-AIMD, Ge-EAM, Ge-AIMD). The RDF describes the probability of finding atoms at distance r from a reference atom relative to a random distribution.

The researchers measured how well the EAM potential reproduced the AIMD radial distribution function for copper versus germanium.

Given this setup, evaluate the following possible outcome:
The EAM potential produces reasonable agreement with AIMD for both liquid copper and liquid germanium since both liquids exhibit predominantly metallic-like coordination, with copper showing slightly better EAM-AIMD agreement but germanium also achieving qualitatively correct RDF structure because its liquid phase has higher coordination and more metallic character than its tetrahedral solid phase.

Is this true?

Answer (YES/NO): NO